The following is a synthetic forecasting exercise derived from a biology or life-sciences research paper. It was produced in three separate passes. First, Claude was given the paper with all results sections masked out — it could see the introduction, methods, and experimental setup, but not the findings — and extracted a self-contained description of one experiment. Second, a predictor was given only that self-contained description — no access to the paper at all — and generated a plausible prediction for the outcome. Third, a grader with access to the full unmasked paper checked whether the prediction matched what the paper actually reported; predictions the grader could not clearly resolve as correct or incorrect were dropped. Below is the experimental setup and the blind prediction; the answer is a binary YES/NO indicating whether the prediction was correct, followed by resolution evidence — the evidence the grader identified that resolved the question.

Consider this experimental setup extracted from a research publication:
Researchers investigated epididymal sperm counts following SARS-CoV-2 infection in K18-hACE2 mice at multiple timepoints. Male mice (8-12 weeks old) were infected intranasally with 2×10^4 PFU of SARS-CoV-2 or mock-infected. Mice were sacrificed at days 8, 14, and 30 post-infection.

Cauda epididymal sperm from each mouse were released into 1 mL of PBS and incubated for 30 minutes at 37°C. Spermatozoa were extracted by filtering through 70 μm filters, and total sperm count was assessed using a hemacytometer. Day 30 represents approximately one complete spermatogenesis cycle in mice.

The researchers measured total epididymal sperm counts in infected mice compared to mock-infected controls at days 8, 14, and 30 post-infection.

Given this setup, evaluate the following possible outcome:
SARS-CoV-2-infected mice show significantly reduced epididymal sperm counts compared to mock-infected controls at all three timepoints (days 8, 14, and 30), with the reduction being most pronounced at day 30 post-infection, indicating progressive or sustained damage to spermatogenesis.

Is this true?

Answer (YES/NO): NO